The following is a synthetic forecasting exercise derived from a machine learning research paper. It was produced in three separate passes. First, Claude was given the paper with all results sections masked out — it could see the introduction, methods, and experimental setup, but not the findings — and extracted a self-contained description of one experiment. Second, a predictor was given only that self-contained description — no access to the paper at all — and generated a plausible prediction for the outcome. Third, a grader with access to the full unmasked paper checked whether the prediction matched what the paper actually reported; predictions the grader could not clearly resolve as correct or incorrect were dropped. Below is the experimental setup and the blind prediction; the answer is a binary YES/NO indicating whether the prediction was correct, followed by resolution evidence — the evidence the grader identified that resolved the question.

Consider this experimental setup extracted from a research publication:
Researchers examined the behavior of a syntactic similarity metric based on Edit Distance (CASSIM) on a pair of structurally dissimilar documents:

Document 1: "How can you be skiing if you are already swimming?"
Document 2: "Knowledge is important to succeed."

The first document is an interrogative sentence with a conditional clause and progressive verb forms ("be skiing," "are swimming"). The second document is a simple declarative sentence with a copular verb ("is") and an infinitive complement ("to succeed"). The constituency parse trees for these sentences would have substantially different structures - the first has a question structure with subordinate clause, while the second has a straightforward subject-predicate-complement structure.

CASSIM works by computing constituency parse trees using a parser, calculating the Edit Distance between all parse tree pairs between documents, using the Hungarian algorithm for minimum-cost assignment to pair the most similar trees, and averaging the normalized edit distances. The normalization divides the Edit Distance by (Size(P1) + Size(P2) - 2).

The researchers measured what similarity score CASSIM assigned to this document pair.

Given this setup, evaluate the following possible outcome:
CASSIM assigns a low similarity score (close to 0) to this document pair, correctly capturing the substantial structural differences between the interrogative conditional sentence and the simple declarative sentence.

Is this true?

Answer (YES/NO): NO